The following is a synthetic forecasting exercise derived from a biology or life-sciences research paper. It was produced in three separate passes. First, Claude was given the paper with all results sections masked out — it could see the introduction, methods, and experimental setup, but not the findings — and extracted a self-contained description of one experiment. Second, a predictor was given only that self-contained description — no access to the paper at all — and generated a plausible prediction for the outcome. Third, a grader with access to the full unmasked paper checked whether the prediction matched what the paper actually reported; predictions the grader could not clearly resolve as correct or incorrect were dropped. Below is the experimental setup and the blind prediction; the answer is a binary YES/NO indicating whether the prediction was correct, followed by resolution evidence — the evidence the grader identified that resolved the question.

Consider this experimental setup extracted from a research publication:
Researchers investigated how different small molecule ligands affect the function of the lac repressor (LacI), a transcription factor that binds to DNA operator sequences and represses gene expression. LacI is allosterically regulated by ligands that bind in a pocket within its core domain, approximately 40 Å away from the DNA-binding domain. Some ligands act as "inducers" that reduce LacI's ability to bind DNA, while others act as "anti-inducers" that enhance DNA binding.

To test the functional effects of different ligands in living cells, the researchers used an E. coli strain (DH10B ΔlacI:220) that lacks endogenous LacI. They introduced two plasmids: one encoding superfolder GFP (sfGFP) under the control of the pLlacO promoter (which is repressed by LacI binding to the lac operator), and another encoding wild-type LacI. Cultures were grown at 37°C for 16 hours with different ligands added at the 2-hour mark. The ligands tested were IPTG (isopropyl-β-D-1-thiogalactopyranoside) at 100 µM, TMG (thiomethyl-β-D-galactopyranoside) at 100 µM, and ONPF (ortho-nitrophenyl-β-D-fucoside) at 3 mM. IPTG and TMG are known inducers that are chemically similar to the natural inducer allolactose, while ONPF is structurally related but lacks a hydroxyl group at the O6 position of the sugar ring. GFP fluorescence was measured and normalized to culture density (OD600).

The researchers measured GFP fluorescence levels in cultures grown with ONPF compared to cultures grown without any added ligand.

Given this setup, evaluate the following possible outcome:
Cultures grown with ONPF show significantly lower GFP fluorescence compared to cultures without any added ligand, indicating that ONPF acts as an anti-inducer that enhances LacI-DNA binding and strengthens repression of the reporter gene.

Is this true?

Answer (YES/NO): YES